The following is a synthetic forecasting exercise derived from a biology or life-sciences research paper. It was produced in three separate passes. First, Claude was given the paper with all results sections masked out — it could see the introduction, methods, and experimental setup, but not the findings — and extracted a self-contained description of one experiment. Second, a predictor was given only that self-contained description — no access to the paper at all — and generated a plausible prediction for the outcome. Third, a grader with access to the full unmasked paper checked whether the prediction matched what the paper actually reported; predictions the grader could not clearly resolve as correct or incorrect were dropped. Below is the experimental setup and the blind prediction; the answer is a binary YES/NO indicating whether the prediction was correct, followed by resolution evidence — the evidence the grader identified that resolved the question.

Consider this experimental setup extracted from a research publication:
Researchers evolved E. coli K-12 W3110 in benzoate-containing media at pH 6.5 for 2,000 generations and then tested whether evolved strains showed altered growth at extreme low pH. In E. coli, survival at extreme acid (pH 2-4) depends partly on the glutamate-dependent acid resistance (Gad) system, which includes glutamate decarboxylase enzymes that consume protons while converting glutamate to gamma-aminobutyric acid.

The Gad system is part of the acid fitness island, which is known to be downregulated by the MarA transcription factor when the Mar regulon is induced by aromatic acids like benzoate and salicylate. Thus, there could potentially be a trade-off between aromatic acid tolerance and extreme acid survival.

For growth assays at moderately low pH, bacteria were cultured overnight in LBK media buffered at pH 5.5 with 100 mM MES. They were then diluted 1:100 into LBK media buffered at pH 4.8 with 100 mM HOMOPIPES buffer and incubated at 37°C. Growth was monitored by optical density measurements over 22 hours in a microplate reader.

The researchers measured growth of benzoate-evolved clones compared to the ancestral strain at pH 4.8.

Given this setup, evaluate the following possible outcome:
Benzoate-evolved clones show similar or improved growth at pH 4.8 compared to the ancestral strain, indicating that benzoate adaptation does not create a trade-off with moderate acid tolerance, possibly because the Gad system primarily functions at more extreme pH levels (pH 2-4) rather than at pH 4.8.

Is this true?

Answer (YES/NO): YES